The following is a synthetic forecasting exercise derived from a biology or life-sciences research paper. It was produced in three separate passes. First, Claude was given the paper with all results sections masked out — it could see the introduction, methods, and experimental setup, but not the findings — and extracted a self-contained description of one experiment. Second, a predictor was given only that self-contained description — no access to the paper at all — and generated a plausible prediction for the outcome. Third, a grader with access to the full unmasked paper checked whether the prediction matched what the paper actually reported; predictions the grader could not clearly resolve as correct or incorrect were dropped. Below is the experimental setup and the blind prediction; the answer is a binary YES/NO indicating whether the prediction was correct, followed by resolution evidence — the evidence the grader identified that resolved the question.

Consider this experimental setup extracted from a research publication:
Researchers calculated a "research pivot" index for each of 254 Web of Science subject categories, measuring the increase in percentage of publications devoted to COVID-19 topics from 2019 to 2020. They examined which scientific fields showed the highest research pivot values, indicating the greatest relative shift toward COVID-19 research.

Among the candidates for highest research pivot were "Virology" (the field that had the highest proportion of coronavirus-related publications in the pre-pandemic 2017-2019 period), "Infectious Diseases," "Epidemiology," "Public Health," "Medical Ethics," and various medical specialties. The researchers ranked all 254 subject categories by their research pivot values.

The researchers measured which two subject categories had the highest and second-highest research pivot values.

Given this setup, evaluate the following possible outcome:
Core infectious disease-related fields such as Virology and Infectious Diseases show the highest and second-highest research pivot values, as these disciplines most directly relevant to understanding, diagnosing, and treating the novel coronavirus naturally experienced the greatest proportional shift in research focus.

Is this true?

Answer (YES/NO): NO